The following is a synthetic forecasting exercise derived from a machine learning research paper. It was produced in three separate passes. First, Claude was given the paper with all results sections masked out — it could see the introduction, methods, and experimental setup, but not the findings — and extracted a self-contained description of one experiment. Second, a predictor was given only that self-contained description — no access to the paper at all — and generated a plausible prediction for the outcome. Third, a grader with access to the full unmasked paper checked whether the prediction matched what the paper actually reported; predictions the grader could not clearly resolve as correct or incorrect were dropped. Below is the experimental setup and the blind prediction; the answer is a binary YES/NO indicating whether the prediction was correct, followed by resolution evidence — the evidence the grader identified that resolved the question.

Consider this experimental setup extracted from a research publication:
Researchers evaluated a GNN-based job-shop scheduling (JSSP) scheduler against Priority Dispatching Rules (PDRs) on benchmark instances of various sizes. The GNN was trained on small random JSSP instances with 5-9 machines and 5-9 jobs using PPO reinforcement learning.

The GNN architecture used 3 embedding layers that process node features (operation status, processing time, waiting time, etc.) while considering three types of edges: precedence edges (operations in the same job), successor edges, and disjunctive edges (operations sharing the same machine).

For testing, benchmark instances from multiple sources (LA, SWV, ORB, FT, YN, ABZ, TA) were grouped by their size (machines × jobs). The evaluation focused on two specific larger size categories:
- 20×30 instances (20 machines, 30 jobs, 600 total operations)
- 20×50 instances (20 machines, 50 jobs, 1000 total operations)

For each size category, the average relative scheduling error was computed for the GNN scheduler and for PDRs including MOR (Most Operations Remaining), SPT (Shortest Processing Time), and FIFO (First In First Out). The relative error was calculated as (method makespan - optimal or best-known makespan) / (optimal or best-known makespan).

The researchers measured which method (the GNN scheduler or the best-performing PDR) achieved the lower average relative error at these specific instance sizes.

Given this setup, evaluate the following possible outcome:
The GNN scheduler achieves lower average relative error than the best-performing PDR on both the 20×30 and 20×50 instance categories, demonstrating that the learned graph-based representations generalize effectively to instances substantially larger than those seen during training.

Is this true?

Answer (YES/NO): NO